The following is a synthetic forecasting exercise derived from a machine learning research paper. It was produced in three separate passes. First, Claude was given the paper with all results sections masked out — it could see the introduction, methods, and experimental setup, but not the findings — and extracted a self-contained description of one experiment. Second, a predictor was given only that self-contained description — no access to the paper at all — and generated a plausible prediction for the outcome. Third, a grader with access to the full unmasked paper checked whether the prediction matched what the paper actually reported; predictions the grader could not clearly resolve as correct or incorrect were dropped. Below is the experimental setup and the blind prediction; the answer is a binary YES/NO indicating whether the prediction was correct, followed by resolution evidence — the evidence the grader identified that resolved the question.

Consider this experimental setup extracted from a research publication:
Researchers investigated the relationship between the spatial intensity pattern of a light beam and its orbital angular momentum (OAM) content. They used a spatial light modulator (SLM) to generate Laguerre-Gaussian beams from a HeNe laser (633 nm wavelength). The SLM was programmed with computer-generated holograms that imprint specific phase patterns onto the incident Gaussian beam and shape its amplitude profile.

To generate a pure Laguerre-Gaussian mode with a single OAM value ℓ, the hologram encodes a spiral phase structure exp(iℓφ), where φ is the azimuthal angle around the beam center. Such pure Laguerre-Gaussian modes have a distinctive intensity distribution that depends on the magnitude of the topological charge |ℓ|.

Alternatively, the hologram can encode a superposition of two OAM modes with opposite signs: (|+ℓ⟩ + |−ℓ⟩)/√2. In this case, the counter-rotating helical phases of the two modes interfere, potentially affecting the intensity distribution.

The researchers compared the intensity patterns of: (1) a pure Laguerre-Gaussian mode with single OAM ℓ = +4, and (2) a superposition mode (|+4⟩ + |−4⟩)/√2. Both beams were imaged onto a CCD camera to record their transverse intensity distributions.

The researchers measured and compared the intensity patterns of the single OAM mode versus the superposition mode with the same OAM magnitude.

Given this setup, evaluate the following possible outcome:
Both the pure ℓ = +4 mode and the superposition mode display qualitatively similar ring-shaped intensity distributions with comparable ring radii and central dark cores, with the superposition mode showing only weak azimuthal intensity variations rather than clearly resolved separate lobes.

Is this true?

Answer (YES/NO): NO